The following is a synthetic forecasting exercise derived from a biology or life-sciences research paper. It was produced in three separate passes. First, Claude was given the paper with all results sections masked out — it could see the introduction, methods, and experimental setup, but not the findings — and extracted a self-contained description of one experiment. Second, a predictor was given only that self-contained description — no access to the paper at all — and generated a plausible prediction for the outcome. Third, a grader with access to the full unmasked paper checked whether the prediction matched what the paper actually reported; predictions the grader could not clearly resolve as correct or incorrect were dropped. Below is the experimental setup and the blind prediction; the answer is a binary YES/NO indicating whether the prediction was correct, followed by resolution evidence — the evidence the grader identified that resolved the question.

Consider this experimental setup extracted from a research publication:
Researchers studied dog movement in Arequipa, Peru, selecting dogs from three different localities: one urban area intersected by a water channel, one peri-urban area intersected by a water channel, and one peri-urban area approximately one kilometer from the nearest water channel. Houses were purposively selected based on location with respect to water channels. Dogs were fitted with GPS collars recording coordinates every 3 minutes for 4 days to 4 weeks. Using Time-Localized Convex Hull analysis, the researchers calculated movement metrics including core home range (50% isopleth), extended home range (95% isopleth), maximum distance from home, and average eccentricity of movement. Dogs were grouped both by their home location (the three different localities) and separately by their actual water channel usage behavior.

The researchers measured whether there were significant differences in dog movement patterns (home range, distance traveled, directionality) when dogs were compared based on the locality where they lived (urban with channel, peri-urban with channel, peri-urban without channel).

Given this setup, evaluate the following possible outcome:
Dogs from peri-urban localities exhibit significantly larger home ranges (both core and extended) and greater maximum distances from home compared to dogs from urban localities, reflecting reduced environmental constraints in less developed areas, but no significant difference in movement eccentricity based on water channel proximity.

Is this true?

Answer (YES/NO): NO